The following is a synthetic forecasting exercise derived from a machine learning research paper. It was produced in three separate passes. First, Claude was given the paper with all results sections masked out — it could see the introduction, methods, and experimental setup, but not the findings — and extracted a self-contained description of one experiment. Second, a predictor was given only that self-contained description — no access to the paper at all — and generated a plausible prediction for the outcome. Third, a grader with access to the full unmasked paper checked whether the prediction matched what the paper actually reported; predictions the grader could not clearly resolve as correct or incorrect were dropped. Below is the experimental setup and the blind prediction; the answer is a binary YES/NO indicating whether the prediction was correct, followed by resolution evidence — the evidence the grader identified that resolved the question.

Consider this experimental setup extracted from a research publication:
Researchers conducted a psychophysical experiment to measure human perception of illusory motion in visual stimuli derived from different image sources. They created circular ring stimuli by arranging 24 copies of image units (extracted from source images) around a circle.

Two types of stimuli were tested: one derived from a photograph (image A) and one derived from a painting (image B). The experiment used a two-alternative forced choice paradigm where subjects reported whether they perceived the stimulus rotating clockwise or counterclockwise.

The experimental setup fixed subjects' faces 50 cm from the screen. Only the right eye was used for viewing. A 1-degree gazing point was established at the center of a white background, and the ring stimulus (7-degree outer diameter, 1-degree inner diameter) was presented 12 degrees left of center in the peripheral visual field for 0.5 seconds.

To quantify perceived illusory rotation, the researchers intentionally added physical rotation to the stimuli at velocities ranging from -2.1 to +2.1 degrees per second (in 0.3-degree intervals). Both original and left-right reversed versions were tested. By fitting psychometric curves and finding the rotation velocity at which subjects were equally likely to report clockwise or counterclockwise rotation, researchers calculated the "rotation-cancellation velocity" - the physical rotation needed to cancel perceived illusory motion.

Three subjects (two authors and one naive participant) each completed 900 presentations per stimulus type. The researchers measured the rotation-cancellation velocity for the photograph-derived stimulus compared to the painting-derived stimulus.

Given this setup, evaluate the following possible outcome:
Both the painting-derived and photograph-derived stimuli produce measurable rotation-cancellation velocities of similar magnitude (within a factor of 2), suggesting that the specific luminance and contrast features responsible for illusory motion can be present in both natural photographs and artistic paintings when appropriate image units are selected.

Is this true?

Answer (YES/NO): YES